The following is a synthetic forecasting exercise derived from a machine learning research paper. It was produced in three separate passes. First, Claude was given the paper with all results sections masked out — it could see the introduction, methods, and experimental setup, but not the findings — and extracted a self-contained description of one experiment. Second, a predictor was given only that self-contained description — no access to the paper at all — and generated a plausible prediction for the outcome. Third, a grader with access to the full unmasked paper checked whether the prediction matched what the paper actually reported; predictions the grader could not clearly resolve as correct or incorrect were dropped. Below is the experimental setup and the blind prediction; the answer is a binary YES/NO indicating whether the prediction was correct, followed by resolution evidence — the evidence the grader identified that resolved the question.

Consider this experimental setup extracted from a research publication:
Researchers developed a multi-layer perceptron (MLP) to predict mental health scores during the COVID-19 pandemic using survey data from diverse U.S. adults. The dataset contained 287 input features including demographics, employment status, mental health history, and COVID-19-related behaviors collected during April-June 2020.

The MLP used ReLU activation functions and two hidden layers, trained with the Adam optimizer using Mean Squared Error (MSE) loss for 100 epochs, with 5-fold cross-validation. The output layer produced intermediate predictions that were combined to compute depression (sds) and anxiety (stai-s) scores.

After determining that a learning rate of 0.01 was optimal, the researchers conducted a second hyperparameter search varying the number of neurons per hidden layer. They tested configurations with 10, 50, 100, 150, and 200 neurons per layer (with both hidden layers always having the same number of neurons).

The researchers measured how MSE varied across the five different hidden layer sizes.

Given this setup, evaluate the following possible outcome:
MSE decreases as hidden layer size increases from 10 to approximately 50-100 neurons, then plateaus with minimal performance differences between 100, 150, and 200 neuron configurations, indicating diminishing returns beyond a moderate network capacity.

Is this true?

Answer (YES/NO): NO